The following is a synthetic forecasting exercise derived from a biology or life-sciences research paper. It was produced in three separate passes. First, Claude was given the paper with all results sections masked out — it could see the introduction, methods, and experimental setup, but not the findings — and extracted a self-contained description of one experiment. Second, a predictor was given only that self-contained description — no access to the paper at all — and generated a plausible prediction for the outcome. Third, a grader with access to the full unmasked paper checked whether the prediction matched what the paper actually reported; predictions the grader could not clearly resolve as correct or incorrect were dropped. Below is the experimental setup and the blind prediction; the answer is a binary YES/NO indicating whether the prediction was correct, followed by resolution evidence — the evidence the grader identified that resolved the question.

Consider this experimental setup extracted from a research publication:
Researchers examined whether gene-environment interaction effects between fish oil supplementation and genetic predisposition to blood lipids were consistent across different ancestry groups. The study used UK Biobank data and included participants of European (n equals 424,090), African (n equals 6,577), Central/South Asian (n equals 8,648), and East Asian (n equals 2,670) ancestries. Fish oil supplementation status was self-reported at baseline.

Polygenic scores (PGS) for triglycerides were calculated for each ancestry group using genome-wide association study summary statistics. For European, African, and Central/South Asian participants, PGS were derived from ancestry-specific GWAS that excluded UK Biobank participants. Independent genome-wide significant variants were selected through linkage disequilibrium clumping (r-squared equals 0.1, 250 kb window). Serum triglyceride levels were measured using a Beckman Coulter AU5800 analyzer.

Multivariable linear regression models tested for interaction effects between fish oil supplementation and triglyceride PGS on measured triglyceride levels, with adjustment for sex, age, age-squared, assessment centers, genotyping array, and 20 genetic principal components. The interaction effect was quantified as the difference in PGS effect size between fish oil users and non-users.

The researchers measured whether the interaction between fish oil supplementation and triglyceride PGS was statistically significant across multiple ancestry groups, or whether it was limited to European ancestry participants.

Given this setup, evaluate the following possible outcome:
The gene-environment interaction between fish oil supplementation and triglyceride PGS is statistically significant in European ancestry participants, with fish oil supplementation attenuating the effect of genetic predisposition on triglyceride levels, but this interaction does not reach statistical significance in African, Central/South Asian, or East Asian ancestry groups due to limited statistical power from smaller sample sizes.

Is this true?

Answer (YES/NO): NO